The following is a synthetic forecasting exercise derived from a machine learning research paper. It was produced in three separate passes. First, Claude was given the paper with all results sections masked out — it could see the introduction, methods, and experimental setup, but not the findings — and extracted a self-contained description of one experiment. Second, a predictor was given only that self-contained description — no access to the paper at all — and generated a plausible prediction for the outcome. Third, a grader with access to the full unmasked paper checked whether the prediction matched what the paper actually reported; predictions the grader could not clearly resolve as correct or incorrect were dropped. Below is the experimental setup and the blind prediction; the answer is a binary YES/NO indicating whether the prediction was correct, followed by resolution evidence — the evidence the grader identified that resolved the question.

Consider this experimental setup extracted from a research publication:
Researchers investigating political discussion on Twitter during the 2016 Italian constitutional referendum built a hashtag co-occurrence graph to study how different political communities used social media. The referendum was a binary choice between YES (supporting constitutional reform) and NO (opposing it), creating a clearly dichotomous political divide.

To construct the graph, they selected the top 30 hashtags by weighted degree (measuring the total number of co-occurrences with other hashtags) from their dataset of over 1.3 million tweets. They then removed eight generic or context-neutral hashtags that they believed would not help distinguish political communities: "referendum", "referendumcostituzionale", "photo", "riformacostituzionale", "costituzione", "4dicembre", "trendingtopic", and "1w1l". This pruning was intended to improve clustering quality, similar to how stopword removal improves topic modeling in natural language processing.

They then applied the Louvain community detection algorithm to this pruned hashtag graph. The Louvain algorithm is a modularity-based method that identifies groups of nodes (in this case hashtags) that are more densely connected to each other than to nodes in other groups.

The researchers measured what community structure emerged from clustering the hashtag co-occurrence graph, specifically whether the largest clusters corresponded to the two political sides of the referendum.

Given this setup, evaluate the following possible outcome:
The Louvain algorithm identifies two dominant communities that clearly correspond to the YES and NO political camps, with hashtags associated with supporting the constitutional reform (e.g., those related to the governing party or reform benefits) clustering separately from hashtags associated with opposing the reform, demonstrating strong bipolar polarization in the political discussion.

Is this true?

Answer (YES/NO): YES